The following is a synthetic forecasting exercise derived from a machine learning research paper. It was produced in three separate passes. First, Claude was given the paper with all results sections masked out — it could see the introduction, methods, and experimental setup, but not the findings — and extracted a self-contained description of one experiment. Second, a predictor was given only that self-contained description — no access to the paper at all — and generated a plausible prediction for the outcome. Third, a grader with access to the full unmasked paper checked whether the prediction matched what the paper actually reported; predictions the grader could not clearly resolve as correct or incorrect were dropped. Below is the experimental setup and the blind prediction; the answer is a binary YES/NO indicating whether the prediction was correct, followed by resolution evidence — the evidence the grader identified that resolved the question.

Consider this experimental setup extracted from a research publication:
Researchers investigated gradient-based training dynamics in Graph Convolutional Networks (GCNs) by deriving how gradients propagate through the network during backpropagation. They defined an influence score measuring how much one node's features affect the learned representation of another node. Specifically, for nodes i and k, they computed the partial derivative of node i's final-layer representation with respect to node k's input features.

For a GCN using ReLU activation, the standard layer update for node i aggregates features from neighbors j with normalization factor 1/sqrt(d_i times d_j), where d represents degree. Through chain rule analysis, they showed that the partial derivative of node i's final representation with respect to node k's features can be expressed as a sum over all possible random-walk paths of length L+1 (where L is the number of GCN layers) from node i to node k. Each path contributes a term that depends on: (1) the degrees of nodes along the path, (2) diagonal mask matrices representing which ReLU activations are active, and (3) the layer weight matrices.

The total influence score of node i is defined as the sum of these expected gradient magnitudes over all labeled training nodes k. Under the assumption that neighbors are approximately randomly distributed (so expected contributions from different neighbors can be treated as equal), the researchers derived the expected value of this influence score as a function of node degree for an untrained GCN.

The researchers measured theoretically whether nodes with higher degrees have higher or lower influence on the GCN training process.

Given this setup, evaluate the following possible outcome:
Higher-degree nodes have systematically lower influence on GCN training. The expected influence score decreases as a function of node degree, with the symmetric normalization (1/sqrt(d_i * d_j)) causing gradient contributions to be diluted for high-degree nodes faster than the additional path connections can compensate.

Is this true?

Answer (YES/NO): NO